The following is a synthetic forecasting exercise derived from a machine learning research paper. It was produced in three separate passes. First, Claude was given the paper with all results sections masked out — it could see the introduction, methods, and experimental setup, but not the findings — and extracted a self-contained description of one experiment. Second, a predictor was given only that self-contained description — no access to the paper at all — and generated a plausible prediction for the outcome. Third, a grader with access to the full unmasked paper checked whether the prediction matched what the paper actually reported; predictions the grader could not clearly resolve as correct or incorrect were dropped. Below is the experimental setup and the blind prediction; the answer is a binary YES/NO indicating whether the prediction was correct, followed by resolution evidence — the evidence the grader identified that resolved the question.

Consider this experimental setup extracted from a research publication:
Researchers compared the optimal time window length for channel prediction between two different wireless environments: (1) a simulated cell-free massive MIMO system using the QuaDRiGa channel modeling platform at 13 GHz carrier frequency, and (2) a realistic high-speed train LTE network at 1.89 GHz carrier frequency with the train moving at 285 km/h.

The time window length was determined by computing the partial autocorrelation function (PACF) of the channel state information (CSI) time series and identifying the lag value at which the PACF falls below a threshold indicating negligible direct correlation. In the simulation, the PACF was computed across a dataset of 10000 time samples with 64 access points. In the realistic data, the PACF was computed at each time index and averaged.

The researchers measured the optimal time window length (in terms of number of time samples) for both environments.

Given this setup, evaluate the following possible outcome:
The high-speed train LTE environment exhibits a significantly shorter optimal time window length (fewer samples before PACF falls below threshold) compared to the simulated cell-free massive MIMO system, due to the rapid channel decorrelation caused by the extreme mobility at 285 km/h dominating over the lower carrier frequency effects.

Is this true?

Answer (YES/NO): YES